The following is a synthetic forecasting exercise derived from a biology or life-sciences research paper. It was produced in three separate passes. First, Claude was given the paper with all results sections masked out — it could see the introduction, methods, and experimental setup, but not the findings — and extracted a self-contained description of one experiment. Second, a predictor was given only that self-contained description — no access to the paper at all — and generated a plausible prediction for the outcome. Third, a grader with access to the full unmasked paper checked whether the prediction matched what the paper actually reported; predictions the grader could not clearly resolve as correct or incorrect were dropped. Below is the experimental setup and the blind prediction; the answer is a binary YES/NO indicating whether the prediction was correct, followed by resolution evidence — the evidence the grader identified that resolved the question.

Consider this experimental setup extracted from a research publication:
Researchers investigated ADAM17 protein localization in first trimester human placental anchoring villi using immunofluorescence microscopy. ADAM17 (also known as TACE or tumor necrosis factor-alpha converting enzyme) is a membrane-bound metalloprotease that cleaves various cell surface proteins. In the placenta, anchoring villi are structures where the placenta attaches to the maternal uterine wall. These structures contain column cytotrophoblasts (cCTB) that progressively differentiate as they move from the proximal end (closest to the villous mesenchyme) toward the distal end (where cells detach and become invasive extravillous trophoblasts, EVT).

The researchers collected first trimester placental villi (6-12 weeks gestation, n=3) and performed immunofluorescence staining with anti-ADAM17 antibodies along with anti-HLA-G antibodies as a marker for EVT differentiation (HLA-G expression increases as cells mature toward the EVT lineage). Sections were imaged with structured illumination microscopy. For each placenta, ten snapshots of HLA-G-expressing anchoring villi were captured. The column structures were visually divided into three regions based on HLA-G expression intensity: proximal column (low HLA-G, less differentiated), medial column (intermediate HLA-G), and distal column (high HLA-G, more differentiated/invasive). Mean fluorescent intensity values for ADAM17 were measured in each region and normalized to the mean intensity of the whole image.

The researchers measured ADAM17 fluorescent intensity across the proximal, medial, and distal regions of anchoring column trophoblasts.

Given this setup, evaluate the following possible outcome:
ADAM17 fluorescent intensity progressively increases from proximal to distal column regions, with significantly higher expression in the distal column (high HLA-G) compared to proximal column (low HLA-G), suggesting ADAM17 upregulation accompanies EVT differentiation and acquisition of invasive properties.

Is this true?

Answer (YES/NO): YES